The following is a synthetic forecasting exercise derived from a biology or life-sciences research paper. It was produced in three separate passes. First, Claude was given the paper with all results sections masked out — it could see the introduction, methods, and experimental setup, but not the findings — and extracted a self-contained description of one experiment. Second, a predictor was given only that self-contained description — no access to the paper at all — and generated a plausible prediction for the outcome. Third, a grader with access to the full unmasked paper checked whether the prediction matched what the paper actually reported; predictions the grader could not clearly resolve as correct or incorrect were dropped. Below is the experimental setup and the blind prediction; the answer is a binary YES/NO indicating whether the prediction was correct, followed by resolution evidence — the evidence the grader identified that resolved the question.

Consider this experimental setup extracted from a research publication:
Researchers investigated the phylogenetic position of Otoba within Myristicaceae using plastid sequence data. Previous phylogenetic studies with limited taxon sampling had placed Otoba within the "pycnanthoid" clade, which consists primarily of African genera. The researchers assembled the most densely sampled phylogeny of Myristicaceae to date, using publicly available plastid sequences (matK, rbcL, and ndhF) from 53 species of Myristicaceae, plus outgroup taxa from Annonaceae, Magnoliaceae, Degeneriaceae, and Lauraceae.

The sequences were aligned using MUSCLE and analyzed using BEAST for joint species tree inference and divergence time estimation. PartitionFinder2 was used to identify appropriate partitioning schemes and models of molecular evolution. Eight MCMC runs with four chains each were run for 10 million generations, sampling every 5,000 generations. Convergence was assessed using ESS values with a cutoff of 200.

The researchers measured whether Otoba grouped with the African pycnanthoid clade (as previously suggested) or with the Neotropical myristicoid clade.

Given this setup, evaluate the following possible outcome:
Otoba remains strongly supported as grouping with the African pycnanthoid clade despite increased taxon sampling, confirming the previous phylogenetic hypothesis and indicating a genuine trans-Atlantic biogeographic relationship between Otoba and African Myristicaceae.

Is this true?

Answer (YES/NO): NO